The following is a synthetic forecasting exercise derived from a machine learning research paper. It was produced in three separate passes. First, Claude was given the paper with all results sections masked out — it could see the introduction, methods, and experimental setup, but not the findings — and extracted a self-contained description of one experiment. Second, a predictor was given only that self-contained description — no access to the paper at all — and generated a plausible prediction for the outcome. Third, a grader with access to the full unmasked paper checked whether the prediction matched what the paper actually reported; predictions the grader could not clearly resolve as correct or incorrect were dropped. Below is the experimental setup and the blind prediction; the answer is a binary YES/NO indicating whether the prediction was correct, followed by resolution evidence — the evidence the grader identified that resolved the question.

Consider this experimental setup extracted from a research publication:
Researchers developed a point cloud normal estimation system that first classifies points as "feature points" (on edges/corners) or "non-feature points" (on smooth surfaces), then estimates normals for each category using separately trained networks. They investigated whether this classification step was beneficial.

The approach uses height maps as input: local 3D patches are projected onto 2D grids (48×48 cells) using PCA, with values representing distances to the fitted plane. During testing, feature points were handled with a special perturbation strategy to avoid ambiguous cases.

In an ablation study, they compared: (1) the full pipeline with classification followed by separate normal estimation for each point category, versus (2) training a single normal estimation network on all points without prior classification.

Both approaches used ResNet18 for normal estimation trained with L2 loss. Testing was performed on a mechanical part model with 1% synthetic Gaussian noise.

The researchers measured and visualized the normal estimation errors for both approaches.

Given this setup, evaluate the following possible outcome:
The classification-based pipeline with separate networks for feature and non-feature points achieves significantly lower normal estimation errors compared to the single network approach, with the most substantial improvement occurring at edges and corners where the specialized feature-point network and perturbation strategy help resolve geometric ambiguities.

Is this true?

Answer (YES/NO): NO